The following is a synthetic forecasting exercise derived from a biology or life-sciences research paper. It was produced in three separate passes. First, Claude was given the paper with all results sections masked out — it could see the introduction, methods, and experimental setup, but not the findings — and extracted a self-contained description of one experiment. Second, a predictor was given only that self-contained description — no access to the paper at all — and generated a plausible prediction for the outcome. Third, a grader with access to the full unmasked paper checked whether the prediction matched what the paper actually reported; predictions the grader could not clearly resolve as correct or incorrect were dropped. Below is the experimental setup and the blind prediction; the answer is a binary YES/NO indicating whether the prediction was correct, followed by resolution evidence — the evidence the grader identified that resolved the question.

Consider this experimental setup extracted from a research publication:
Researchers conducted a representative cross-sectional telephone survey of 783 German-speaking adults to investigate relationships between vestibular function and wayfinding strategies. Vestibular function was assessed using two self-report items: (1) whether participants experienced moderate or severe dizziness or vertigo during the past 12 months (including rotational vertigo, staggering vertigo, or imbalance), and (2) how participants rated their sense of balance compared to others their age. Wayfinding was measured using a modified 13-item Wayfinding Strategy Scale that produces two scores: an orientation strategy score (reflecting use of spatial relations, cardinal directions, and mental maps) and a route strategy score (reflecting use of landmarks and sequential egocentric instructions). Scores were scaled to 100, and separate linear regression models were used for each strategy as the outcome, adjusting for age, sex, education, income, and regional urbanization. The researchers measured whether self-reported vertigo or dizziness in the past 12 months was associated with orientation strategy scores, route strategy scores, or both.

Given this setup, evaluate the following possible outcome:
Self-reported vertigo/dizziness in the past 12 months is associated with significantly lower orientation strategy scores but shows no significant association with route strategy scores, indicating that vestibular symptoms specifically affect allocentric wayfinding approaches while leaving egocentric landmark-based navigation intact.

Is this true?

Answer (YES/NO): NO